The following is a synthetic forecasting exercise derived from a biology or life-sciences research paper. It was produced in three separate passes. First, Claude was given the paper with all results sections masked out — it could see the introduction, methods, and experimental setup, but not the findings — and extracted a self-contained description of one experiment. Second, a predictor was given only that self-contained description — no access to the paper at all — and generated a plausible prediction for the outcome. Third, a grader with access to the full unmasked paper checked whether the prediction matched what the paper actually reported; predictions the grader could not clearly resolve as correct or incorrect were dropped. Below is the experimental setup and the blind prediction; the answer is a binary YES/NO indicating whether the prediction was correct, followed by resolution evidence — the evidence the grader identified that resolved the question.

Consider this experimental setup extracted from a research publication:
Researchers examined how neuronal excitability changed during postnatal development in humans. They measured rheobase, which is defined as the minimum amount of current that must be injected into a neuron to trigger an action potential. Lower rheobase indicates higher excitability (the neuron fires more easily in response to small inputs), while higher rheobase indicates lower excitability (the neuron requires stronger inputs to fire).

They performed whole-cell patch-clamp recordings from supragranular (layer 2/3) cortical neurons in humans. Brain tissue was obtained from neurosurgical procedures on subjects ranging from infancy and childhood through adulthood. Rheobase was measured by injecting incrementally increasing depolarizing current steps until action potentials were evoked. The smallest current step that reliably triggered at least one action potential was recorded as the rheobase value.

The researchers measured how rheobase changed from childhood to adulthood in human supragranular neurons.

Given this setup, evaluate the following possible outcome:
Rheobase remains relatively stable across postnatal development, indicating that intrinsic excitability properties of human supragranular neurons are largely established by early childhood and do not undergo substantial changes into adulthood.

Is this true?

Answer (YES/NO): NO